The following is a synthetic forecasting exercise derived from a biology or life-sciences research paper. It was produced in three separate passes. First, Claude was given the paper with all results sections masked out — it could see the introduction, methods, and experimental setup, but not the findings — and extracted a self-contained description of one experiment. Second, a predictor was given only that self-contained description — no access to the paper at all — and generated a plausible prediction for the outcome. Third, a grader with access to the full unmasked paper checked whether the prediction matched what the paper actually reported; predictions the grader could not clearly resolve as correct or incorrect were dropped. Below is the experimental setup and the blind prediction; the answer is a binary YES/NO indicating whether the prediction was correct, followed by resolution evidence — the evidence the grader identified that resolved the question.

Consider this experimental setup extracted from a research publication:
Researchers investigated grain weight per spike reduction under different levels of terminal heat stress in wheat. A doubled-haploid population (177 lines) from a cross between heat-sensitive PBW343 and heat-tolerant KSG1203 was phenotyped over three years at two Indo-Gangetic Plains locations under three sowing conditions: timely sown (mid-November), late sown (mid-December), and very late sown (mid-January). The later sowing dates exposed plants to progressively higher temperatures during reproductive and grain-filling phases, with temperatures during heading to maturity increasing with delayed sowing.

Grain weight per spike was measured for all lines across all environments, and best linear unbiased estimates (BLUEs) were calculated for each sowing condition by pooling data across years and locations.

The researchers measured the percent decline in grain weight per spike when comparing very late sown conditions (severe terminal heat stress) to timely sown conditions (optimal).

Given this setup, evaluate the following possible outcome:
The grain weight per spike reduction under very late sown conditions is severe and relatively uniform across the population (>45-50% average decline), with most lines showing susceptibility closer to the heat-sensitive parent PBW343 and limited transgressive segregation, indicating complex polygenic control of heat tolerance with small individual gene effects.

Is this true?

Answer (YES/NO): NO